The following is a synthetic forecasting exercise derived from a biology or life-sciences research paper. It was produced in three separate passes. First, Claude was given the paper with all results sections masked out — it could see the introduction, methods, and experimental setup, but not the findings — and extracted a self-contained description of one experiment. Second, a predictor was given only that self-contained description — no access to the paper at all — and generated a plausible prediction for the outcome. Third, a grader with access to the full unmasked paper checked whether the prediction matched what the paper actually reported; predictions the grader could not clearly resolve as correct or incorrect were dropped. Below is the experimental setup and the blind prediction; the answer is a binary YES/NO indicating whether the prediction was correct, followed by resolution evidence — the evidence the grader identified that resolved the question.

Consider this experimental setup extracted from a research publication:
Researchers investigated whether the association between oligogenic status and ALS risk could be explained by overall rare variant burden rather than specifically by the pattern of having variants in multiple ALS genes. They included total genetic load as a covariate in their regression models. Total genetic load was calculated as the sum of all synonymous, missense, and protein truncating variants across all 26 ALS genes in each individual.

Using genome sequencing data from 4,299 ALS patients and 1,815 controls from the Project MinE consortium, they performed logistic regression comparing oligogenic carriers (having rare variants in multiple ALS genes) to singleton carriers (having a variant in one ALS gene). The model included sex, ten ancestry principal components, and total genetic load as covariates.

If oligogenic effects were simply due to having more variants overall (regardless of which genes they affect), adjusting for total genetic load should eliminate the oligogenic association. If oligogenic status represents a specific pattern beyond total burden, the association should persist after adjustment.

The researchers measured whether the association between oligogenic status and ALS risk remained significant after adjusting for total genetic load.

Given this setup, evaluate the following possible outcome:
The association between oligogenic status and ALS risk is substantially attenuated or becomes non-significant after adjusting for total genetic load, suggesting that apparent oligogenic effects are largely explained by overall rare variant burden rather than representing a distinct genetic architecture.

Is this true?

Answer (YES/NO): NO